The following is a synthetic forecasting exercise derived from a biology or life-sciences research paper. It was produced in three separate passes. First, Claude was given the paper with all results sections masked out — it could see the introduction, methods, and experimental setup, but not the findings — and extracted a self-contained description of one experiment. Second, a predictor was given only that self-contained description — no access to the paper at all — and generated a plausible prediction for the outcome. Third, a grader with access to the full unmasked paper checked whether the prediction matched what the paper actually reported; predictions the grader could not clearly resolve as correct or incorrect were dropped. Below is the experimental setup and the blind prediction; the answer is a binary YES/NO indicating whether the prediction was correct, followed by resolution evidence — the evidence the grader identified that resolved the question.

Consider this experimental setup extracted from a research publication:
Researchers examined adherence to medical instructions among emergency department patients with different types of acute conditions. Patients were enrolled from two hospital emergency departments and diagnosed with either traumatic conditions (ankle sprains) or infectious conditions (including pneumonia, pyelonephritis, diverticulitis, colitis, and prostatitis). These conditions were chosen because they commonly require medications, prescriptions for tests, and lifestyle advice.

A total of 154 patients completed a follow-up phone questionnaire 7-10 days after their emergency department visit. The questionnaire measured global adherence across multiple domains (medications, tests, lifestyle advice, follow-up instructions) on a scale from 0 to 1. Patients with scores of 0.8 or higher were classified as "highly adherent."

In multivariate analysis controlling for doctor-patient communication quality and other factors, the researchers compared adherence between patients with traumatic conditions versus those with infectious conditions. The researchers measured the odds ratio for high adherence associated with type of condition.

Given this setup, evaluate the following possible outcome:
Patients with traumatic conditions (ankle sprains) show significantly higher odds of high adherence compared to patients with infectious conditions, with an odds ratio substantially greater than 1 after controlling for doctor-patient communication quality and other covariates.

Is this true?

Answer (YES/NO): NO